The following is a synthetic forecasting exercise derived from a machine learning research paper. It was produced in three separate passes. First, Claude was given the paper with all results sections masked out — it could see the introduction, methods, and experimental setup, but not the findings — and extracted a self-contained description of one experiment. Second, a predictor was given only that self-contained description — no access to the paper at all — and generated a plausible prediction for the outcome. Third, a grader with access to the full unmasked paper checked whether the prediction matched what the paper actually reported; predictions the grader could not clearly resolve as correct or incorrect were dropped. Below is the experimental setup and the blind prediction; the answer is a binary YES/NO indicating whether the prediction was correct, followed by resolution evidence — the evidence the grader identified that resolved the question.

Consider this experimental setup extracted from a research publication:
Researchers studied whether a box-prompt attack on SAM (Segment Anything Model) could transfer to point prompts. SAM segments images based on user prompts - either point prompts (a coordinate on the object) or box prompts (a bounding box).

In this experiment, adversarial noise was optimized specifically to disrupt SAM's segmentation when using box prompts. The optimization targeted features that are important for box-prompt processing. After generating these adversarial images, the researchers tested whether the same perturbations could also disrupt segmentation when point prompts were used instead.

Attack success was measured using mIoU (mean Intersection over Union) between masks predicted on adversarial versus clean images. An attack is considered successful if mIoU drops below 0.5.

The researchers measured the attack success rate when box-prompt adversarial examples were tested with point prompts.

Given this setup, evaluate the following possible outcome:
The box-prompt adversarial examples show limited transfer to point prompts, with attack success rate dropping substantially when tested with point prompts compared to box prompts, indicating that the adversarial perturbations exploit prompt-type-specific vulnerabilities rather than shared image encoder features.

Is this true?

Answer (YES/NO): YES